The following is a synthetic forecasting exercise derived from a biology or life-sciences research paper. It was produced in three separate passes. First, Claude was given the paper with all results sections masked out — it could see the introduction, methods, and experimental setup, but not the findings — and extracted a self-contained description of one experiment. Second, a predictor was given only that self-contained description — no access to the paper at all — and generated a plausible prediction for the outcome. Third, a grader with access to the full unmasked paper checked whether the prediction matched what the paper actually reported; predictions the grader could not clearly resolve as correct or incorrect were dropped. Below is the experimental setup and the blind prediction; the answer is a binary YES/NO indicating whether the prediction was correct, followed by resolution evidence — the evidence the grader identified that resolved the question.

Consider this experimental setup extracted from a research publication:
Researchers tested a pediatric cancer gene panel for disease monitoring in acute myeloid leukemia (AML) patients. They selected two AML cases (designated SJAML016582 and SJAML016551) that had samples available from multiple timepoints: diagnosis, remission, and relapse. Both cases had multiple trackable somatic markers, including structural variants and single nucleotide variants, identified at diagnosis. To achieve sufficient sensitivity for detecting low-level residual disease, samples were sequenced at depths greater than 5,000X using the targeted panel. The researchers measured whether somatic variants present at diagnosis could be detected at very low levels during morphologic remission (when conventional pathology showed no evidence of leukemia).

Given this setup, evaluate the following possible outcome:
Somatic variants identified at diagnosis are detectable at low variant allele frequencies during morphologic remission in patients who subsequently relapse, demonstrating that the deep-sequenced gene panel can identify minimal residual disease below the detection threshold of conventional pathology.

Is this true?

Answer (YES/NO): YES